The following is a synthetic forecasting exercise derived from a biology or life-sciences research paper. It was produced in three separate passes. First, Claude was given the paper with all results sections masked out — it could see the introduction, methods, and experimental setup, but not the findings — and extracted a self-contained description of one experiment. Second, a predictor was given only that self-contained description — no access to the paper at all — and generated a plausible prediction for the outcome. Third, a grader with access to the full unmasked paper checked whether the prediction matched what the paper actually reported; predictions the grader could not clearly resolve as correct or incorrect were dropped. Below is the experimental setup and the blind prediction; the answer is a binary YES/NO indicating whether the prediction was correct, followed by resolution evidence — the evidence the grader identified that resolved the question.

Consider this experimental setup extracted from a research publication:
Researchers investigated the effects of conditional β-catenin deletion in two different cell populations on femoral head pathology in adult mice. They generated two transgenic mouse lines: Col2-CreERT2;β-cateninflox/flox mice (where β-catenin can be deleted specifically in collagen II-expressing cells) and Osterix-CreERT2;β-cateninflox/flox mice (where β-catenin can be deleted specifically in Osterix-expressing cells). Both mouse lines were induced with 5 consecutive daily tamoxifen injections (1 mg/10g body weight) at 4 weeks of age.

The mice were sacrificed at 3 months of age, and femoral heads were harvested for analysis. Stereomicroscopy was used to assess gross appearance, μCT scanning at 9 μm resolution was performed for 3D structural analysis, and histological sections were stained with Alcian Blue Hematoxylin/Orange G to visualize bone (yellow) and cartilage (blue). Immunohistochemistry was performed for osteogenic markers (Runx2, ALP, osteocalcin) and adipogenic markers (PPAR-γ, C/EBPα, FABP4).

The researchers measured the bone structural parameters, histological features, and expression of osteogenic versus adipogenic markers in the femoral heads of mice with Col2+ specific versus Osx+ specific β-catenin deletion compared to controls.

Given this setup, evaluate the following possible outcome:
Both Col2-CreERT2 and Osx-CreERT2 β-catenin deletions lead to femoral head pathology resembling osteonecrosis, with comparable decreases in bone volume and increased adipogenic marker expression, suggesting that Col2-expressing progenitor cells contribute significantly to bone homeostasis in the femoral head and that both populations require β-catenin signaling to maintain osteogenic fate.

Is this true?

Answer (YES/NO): NO